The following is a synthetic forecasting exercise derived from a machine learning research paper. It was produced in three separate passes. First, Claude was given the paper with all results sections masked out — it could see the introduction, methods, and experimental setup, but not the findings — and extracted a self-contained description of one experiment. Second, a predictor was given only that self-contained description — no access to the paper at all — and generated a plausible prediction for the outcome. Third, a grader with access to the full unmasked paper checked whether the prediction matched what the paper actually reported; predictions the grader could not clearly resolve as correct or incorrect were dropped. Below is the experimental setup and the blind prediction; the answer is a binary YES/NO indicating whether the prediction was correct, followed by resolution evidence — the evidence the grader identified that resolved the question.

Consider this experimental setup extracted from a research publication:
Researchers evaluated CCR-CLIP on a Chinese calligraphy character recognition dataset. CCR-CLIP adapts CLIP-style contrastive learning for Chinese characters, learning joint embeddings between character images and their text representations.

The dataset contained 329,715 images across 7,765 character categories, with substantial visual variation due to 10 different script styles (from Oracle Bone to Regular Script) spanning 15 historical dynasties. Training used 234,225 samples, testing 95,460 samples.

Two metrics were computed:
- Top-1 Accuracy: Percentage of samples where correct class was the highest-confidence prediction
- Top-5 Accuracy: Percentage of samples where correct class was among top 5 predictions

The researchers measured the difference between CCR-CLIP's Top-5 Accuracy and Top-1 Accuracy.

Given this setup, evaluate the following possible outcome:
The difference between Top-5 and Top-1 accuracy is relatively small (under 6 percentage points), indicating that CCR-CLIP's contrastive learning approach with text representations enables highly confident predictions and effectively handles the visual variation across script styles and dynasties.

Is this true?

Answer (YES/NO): NO